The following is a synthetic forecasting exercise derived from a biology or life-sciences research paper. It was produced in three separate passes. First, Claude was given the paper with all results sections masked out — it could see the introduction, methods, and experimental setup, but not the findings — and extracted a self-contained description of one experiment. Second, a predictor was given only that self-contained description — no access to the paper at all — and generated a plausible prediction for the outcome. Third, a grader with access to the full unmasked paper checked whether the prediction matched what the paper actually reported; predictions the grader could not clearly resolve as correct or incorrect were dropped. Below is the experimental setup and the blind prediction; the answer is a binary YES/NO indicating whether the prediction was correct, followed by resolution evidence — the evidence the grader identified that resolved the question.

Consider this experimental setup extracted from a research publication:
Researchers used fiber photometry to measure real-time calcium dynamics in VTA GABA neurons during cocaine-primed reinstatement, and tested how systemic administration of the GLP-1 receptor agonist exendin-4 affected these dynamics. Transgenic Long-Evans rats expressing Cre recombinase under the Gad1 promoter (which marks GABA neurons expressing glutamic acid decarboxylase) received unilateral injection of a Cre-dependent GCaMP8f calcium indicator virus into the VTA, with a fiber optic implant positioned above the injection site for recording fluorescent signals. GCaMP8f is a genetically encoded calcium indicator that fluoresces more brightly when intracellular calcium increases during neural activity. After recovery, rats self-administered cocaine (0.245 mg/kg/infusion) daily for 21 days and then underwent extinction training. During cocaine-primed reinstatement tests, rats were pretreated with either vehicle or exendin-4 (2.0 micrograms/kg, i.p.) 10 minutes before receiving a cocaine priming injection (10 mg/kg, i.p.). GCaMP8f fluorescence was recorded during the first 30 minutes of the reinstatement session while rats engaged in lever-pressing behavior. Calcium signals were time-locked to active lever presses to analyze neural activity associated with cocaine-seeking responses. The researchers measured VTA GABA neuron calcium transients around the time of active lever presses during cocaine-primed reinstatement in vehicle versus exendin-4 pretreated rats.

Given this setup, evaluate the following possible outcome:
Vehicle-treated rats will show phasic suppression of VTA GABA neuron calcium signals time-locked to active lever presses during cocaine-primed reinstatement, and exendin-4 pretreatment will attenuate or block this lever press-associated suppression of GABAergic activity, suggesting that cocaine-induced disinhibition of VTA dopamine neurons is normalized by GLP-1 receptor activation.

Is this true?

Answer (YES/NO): NO